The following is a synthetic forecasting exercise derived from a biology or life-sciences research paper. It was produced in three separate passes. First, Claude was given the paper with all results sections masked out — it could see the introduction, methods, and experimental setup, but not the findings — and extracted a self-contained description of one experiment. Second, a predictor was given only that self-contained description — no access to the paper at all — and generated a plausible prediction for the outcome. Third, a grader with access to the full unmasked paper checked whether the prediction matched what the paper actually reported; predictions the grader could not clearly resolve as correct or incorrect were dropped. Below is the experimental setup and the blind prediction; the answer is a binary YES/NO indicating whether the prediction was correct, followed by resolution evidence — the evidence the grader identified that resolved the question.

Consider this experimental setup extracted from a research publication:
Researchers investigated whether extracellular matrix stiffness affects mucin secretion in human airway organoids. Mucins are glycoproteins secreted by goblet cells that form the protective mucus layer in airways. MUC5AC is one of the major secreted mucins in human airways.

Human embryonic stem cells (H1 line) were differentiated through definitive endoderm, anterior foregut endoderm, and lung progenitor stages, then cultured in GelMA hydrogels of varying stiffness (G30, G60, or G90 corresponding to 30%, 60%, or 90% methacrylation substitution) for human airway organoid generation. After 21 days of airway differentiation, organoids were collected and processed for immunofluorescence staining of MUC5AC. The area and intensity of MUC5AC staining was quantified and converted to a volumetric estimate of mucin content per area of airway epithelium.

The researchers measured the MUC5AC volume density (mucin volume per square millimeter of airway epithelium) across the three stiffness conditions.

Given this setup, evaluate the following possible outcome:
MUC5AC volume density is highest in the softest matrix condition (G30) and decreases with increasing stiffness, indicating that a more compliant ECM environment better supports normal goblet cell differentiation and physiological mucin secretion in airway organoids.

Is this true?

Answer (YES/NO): NO